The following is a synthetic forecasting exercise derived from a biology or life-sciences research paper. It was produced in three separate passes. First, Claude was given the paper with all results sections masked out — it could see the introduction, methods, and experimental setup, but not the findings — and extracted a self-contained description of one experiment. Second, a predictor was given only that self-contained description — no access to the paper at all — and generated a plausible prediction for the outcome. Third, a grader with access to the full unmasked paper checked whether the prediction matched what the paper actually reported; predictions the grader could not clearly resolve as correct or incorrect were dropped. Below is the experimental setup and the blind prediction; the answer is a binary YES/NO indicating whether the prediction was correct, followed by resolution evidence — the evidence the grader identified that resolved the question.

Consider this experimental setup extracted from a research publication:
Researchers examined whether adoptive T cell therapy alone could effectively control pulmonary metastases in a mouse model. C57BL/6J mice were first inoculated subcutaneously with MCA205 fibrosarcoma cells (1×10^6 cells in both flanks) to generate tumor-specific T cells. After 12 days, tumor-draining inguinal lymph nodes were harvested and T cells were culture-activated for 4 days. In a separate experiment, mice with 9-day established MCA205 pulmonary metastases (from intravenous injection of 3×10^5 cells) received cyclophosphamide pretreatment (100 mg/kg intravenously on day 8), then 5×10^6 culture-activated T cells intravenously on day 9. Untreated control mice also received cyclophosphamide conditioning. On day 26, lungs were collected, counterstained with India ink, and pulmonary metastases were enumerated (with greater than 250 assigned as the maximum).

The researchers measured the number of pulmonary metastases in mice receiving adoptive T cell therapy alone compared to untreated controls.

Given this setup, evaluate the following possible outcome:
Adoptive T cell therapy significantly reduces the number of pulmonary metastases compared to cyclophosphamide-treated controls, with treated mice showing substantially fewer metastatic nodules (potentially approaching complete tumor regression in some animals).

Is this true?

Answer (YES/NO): NO